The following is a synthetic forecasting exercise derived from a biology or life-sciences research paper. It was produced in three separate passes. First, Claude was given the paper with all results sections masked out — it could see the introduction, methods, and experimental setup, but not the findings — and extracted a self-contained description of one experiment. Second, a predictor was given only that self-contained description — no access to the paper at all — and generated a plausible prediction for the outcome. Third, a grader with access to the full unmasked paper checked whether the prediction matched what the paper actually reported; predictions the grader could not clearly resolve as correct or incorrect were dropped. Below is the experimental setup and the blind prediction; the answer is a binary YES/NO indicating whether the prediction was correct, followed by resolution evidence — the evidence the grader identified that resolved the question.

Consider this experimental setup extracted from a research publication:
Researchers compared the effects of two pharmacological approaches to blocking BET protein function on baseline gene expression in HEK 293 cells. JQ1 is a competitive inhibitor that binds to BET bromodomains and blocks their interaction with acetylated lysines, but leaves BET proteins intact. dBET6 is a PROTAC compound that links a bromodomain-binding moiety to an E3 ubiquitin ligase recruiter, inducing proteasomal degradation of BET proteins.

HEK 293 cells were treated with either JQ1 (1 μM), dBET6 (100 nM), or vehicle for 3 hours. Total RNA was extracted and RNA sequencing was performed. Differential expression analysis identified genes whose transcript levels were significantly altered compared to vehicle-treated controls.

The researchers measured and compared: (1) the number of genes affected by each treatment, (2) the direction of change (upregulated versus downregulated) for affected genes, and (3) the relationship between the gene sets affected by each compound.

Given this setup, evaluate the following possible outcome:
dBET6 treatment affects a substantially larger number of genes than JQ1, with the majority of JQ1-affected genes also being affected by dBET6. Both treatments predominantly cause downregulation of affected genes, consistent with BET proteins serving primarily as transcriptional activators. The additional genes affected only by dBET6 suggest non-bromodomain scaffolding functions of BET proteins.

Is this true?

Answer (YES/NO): NO